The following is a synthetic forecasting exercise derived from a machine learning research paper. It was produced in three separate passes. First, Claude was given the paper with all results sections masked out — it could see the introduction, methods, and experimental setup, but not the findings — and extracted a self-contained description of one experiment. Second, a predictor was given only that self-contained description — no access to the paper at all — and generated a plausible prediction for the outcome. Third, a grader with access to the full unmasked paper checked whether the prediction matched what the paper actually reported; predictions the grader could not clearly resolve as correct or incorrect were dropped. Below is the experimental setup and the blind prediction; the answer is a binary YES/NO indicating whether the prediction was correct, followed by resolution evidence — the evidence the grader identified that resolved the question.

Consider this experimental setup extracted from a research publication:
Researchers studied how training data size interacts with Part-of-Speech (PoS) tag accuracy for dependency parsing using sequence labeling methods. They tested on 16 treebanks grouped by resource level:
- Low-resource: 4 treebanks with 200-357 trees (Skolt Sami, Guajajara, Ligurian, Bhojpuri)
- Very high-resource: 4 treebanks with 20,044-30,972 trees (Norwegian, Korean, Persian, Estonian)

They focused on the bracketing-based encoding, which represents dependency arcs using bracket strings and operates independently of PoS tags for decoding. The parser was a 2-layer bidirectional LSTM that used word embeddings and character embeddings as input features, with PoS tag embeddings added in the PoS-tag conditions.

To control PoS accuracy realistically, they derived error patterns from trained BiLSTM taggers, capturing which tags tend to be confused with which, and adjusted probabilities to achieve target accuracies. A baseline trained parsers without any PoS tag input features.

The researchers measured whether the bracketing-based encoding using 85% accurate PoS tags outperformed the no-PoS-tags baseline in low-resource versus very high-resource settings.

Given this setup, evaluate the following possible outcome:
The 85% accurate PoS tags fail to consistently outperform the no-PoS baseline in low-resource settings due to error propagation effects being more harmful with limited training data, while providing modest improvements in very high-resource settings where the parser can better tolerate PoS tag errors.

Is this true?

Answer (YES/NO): NO